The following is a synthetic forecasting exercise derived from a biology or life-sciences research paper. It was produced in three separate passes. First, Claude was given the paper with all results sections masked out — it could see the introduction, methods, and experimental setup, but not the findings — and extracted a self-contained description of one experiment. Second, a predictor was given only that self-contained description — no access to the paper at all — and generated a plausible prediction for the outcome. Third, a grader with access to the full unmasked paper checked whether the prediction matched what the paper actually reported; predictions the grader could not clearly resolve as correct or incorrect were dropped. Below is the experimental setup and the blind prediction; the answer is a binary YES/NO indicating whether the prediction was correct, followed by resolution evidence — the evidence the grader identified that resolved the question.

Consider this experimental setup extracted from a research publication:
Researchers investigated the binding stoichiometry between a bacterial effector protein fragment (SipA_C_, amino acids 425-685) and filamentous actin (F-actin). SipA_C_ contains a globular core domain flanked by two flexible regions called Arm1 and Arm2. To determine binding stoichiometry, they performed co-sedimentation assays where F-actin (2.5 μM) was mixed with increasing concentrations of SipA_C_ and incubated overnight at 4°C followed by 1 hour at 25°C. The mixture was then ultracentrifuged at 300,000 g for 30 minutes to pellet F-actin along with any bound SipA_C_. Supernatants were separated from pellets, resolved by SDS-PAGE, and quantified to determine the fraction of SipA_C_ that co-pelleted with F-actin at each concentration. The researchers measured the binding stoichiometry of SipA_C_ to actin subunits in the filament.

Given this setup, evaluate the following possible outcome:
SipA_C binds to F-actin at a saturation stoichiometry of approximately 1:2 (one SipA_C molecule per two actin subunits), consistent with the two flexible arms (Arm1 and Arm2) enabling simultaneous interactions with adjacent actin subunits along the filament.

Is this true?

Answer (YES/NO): NO